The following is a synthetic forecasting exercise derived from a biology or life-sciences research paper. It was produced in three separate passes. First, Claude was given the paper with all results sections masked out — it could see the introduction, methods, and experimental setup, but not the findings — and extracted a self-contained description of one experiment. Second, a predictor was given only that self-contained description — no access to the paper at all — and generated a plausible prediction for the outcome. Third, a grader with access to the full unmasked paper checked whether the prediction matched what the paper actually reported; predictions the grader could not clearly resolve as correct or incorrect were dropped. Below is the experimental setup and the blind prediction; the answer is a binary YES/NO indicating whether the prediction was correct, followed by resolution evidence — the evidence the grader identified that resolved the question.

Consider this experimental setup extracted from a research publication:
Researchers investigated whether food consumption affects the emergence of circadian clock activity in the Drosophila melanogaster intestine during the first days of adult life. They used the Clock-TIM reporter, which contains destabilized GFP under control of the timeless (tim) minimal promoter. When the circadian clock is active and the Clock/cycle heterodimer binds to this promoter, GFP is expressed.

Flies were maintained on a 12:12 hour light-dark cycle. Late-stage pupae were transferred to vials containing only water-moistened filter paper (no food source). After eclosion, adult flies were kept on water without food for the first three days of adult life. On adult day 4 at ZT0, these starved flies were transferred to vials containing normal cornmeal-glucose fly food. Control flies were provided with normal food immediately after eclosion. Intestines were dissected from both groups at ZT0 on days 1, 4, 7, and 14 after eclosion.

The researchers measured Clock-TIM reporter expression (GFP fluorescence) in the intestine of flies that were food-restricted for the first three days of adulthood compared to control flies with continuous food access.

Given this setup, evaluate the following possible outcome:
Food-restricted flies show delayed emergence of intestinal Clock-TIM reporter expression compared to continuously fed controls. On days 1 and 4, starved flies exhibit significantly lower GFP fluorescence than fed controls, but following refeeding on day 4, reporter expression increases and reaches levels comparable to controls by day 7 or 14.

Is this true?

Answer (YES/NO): NO